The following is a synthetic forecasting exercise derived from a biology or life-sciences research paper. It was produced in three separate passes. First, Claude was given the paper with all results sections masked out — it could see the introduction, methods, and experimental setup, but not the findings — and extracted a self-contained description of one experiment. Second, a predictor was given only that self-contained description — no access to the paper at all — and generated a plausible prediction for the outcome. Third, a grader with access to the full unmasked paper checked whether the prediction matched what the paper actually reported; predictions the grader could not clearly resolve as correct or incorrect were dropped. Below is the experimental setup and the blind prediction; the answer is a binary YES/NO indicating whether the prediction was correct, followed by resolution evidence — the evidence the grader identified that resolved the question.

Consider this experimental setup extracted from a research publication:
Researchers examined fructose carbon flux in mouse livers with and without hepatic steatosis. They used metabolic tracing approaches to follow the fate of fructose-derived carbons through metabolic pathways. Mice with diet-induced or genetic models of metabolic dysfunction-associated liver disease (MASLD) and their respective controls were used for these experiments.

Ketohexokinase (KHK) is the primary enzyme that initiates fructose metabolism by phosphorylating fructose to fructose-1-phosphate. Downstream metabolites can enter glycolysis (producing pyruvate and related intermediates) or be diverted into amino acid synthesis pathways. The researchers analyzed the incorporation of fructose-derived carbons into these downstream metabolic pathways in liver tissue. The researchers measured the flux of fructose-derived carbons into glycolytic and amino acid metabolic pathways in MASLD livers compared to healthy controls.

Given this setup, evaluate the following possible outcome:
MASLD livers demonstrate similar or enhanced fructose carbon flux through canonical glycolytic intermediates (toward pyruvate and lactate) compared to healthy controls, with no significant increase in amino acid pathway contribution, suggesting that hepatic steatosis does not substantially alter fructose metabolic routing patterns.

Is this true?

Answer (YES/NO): NO